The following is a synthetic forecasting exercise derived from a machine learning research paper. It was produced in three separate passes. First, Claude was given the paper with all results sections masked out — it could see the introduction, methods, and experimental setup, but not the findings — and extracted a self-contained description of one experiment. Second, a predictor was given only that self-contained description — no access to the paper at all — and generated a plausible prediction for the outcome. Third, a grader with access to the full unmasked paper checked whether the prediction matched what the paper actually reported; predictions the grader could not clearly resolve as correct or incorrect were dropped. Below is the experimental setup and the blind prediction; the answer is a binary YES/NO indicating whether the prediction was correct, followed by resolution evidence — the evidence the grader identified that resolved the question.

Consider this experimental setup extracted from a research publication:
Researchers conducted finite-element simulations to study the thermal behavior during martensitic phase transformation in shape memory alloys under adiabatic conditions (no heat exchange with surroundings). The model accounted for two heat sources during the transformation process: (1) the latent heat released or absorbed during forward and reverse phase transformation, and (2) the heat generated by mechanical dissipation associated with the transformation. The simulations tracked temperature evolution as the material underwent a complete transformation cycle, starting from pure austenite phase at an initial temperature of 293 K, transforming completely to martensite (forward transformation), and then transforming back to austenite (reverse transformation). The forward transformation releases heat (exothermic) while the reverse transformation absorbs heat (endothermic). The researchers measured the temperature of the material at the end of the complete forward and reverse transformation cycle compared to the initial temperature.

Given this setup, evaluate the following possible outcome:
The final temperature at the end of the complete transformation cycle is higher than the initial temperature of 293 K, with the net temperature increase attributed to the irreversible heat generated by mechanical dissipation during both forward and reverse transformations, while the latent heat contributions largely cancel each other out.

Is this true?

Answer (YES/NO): YES